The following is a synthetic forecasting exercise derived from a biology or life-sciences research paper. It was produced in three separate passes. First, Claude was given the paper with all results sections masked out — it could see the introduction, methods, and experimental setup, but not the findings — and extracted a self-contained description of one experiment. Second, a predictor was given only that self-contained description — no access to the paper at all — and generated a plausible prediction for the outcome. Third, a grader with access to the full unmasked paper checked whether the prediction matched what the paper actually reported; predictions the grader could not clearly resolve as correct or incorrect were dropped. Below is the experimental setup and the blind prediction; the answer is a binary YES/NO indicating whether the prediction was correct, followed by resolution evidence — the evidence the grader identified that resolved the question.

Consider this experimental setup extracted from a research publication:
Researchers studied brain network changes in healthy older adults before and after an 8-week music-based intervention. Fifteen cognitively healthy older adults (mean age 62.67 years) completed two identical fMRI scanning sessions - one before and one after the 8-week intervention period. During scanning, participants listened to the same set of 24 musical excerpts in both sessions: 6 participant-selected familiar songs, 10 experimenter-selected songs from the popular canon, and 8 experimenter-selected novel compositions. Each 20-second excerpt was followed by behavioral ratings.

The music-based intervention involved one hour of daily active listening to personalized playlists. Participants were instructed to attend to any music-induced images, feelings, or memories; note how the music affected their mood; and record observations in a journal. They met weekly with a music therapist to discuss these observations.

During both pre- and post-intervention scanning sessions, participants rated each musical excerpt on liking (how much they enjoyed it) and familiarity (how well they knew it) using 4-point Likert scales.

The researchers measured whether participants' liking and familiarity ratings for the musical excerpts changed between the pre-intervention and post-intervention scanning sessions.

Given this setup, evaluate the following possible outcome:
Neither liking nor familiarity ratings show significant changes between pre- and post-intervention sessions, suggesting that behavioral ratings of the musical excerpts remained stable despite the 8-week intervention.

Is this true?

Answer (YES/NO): YES